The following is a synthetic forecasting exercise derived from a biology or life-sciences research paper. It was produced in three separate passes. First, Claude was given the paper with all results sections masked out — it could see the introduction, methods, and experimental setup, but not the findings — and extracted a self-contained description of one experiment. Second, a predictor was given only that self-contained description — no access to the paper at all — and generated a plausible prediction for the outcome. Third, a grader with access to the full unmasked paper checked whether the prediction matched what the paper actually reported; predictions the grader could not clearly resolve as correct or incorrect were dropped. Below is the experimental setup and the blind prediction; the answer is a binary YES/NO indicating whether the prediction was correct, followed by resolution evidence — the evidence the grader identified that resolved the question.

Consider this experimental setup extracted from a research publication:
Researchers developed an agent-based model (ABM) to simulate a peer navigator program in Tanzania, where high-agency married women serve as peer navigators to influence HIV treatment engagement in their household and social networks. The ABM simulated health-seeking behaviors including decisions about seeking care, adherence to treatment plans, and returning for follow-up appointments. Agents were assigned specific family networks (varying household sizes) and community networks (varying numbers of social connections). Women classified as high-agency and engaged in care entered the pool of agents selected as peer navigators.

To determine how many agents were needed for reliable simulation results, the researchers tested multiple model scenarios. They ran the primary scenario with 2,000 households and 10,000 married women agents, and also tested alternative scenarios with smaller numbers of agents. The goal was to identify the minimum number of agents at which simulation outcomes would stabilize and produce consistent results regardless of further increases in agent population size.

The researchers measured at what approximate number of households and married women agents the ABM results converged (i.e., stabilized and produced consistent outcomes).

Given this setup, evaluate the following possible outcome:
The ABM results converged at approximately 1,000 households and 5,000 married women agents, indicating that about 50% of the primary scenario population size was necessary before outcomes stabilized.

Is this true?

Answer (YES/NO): YES